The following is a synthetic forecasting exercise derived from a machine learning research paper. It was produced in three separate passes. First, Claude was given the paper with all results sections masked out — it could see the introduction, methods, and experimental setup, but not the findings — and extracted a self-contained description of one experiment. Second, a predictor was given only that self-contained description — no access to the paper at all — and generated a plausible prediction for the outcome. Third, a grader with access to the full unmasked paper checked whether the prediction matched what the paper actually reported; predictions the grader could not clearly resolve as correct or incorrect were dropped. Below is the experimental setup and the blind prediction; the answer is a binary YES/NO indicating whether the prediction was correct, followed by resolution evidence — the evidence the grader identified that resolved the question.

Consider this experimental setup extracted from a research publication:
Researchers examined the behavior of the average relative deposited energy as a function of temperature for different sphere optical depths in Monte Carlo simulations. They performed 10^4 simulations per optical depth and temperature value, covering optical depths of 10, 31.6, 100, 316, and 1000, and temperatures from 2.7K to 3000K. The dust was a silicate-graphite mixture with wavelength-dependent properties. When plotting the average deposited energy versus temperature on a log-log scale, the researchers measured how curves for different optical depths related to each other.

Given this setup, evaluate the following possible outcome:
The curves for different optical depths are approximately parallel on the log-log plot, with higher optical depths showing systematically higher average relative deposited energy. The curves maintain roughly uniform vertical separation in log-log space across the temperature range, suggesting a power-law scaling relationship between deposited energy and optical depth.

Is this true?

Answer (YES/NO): YES